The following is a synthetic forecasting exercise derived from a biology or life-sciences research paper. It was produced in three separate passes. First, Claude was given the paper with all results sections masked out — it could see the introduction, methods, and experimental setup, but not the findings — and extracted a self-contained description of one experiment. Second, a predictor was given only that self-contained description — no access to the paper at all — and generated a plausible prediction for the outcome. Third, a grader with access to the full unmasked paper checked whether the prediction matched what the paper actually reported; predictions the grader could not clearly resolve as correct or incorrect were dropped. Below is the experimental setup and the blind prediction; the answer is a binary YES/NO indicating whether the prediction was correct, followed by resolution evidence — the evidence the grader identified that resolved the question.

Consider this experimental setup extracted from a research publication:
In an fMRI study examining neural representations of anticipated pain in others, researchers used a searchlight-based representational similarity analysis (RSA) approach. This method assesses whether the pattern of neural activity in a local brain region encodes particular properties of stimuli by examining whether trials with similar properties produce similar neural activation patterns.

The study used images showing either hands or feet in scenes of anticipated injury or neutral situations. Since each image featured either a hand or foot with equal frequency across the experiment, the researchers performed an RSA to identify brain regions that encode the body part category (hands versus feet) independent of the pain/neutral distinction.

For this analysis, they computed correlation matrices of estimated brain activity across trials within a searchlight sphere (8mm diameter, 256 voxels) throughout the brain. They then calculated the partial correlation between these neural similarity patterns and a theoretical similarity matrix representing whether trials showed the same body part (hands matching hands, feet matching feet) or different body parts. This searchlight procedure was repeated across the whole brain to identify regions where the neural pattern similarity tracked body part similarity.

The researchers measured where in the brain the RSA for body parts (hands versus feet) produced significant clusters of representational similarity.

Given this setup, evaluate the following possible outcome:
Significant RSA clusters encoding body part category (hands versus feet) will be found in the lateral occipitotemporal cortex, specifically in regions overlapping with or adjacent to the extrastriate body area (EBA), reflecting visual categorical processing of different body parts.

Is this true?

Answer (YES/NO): YES